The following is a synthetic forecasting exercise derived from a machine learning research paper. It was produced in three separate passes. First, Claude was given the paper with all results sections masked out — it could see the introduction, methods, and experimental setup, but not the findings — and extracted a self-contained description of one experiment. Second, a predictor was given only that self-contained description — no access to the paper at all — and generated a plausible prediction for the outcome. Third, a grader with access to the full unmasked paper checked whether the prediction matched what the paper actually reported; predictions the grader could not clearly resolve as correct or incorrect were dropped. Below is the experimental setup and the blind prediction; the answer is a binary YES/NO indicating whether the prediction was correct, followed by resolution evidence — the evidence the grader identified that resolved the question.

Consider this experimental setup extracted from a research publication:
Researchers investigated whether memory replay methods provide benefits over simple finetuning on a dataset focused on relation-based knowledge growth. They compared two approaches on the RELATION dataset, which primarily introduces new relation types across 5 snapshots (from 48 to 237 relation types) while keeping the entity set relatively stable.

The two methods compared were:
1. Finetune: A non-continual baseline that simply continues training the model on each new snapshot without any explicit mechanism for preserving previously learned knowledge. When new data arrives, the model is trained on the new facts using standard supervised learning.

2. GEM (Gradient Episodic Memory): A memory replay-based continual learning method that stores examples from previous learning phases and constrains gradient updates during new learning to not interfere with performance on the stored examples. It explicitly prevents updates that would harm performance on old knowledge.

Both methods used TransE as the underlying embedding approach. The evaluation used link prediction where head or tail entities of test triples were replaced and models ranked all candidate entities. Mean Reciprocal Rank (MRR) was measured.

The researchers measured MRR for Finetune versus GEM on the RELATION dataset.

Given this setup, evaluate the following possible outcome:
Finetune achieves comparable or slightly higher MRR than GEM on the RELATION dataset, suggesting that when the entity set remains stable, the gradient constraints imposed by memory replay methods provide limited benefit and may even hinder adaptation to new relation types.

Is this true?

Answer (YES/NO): YES